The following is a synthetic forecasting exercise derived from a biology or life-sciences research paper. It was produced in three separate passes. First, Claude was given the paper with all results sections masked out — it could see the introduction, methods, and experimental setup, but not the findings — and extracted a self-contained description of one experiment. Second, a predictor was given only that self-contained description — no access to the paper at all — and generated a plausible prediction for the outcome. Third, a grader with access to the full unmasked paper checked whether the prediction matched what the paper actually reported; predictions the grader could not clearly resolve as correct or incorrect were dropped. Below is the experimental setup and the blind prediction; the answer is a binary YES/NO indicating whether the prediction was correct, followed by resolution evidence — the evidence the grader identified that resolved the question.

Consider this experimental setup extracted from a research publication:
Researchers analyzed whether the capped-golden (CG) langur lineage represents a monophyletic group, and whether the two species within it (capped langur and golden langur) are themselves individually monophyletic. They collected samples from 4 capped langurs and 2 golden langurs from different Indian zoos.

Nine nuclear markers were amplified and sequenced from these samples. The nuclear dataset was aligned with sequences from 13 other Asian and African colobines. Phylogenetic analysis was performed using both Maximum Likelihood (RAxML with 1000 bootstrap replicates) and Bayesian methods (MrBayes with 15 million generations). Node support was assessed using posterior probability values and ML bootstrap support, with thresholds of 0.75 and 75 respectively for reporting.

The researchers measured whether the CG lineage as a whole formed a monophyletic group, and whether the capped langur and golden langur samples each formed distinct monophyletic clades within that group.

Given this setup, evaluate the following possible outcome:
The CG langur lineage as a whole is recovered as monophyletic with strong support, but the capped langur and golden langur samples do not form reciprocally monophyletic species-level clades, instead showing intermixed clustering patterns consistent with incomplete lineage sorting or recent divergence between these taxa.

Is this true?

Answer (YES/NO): YES